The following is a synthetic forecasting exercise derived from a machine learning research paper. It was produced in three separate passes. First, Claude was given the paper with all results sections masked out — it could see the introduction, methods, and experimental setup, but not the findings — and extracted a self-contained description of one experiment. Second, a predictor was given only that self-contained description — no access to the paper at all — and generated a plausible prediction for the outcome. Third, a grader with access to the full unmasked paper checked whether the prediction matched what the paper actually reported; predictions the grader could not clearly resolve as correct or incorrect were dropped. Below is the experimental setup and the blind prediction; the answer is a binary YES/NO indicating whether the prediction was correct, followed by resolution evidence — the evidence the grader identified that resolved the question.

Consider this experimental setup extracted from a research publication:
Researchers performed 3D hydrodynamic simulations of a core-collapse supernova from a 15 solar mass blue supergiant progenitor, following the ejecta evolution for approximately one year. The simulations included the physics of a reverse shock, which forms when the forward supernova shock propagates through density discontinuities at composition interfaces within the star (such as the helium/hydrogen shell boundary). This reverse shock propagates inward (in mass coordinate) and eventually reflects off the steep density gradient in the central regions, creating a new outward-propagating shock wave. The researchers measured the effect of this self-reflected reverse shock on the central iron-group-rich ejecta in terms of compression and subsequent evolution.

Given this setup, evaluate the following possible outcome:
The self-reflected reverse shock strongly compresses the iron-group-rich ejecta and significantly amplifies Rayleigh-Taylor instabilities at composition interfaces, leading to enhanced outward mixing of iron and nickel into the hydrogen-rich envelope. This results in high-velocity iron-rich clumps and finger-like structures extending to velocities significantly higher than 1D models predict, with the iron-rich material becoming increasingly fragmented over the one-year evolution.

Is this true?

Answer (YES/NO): NO